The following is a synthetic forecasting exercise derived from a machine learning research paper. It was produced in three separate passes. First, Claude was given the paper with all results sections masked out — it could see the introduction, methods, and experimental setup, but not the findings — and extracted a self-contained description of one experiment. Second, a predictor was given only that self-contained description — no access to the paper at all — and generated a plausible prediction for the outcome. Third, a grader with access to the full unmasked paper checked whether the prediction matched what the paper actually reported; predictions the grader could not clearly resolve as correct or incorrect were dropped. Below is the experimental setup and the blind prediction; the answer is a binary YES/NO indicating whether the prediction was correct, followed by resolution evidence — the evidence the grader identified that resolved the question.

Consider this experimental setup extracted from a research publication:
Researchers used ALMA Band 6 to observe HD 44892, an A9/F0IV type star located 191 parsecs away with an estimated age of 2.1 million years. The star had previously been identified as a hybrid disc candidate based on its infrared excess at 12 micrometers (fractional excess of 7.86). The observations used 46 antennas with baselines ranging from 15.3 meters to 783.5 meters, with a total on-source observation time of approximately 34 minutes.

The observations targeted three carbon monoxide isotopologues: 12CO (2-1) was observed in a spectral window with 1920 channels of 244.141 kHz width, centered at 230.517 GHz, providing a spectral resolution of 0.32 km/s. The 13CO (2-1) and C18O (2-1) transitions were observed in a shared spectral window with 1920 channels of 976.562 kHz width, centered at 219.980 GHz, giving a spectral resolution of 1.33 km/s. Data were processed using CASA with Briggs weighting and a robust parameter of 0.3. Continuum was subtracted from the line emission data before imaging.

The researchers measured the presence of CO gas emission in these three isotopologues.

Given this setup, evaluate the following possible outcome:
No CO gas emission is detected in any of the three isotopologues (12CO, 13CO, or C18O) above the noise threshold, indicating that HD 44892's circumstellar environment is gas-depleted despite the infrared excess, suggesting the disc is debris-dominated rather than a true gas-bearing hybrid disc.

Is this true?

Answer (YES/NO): NO